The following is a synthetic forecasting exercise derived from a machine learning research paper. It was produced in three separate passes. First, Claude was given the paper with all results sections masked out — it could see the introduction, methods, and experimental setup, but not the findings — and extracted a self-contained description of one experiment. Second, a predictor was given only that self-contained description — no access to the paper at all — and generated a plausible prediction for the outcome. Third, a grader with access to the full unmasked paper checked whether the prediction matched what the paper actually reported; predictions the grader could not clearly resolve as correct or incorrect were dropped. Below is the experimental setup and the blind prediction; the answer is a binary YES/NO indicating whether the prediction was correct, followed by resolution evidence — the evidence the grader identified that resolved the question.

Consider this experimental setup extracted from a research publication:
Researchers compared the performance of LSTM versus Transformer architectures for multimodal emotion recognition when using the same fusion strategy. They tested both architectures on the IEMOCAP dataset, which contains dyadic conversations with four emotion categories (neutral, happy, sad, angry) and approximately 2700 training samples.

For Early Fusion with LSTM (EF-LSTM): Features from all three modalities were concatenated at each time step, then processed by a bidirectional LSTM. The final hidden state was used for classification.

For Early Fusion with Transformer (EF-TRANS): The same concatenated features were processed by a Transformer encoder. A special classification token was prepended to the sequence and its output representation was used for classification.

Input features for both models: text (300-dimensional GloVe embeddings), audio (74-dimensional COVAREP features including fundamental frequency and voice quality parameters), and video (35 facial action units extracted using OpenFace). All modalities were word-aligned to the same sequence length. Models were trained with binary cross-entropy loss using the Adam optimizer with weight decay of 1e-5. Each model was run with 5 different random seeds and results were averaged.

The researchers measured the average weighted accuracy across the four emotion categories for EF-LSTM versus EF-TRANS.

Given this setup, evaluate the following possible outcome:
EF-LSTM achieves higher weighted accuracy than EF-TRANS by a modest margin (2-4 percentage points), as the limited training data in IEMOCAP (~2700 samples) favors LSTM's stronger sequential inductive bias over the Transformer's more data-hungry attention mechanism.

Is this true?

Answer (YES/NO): NO